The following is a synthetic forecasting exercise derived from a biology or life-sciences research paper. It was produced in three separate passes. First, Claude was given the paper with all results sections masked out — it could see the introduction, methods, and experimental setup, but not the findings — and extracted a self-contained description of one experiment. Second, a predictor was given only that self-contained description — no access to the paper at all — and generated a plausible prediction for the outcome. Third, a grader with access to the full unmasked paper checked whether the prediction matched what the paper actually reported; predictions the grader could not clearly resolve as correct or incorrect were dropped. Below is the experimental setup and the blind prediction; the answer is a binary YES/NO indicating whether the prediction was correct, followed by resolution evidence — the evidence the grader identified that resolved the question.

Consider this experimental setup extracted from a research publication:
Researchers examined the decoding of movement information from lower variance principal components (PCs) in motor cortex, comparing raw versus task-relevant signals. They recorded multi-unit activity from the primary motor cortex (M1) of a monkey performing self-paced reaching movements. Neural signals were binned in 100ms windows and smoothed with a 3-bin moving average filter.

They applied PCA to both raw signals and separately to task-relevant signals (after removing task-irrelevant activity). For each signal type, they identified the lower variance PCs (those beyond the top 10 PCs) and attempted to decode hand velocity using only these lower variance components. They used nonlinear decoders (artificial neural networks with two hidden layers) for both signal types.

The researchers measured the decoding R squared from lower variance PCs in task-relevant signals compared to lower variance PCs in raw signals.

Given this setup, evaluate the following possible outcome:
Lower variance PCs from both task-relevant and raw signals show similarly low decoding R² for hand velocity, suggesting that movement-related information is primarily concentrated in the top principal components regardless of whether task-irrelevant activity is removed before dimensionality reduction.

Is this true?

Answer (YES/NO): NO